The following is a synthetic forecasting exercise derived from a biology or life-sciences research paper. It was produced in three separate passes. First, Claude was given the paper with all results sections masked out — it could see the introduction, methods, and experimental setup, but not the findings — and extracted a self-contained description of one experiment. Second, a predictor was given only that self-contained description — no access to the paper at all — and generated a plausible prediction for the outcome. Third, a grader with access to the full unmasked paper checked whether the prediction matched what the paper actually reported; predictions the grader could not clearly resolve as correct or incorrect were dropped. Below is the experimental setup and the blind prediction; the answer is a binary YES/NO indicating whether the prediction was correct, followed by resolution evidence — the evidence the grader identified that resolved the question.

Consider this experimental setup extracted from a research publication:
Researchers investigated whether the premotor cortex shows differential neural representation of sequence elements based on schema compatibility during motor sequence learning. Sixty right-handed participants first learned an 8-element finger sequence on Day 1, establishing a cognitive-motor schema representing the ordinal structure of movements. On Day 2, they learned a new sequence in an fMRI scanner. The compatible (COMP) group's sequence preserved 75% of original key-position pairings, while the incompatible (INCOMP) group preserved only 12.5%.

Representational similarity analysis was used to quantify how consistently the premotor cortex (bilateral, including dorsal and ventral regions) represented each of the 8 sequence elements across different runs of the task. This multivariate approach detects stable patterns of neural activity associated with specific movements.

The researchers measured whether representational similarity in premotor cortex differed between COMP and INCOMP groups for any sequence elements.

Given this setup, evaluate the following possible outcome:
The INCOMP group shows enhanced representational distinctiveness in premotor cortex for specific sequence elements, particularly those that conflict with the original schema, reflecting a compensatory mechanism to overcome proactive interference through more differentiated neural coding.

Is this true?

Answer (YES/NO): NO